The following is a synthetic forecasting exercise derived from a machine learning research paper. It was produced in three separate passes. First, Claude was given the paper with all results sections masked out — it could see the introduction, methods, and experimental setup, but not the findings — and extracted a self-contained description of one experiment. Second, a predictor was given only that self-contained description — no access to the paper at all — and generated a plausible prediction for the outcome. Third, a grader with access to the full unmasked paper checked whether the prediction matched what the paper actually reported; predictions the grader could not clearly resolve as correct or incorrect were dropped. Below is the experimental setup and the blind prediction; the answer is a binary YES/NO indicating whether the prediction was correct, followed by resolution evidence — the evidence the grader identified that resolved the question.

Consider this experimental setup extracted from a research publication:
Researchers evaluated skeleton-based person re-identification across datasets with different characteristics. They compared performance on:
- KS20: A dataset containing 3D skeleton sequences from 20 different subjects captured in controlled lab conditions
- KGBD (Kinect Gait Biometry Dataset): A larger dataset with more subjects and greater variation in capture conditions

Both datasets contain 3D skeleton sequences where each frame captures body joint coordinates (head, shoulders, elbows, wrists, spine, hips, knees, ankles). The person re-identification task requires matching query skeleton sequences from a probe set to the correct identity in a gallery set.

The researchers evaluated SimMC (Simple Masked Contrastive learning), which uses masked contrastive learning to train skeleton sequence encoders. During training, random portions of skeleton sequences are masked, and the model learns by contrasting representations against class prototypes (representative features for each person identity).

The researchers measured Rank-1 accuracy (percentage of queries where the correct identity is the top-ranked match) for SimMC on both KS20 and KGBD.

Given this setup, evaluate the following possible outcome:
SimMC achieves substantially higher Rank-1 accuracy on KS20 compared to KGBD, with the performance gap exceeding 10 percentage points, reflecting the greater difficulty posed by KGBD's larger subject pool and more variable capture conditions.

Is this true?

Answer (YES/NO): YES